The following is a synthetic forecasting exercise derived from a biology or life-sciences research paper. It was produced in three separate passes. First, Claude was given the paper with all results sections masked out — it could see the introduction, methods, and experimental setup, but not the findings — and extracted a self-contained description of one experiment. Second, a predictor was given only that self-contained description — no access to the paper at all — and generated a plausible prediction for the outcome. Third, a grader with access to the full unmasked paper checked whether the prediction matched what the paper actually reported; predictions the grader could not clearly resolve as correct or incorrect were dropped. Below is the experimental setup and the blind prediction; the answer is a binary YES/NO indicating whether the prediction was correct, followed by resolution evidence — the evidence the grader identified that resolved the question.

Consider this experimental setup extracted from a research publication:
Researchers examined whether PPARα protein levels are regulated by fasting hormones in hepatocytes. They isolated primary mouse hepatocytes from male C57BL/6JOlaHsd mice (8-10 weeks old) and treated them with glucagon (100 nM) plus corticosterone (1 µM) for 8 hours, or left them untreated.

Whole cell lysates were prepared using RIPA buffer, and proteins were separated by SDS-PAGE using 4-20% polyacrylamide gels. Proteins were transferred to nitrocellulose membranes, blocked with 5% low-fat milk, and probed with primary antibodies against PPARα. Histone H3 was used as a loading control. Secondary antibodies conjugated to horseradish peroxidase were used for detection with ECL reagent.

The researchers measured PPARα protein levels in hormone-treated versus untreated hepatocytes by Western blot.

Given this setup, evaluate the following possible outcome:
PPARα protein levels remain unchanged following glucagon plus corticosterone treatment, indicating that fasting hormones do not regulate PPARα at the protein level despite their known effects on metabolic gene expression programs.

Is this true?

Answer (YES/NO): NO